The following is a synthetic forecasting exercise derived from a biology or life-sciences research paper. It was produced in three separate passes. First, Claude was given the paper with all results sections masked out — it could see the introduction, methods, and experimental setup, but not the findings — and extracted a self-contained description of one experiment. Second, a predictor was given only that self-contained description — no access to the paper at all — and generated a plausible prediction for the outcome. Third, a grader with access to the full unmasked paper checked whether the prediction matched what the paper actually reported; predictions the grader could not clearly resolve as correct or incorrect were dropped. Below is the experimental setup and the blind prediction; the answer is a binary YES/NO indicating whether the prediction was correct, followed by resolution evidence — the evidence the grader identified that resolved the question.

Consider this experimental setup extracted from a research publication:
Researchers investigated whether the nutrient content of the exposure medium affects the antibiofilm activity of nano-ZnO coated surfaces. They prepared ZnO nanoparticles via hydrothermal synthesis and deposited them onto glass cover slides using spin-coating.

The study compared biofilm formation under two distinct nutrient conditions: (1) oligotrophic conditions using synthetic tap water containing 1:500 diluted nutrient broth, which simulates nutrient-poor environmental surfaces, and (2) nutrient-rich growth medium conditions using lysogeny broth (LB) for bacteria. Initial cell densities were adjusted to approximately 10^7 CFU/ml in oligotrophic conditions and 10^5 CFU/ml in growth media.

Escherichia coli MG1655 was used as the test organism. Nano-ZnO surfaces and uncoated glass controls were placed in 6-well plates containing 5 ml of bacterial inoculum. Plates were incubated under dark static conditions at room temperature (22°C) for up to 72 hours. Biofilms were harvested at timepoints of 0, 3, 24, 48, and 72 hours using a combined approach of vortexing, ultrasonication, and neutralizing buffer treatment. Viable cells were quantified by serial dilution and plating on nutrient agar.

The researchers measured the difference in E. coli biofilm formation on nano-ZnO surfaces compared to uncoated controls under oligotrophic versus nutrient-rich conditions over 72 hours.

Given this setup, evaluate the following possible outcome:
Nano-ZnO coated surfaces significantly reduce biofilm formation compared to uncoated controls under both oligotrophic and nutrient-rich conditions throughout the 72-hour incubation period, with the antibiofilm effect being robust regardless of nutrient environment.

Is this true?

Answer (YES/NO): NO